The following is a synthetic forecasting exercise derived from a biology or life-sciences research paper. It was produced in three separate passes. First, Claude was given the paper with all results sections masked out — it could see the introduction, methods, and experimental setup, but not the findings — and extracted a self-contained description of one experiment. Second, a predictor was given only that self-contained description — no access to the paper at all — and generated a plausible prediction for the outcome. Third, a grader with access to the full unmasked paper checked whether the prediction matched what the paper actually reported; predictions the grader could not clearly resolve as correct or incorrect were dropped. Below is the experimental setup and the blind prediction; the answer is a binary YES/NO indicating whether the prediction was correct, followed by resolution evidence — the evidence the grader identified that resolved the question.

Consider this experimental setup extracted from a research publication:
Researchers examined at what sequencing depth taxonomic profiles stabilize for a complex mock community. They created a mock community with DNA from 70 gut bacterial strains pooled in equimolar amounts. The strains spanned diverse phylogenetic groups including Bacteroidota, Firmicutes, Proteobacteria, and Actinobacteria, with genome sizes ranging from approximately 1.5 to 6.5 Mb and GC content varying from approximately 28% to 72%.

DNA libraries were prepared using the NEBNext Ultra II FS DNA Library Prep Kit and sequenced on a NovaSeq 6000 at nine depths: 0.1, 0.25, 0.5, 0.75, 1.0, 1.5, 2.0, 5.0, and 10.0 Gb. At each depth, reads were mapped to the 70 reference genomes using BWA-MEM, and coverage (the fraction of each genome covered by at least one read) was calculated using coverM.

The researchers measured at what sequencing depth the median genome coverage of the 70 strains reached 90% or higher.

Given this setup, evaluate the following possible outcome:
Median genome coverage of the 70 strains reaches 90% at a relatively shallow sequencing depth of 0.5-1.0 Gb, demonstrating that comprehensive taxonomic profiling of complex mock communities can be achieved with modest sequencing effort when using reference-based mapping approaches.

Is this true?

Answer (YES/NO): NO